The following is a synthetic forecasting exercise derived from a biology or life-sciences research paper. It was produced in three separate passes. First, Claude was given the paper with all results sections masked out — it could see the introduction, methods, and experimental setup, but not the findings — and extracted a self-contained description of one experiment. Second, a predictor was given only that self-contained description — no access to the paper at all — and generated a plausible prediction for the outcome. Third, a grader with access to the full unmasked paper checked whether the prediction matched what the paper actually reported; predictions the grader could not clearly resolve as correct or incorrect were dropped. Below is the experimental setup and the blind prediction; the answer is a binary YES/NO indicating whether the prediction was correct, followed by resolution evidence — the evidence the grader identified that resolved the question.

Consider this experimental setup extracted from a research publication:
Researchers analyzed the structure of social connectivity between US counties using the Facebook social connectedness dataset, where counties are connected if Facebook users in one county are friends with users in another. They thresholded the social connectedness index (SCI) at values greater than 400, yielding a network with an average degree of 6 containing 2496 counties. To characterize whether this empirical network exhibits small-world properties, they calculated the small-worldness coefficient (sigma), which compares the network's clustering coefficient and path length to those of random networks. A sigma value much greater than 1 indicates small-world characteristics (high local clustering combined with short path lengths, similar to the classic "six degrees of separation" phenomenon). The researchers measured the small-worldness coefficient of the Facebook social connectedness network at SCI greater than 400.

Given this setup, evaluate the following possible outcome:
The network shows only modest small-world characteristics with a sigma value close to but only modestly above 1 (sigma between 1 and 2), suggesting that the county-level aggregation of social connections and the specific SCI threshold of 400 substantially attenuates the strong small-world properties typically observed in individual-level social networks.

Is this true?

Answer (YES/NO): NO